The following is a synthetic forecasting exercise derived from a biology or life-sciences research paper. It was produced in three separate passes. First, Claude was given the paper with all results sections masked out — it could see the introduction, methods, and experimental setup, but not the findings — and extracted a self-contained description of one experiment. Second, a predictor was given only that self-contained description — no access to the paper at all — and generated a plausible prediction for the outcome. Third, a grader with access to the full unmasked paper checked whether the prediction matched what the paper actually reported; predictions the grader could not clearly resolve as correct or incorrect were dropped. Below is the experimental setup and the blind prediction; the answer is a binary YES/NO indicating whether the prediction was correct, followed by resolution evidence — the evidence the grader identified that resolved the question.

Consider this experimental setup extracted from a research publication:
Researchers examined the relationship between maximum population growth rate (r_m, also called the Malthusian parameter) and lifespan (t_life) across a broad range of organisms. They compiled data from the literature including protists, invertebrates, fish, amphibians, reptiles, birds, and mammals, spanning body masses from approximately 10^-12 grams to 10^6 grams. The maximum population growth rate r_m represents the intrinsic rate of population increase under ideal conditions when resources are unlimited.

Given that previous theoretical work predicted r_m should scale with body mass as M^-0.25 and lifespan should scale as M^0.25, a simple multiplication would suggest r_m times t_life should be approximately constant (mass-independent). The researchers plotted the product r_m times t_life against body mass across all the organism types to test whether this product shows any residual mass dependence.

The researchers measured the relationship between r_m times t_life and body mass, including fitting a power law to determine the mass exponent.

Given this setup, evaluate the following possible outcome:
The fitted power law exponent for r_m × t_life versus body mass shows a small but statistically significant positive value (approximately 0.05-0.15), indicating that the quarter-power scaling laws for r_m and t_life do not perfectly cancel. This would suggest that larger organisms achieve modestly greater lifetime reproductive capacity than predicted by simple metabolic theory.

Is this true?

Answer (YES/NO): NO